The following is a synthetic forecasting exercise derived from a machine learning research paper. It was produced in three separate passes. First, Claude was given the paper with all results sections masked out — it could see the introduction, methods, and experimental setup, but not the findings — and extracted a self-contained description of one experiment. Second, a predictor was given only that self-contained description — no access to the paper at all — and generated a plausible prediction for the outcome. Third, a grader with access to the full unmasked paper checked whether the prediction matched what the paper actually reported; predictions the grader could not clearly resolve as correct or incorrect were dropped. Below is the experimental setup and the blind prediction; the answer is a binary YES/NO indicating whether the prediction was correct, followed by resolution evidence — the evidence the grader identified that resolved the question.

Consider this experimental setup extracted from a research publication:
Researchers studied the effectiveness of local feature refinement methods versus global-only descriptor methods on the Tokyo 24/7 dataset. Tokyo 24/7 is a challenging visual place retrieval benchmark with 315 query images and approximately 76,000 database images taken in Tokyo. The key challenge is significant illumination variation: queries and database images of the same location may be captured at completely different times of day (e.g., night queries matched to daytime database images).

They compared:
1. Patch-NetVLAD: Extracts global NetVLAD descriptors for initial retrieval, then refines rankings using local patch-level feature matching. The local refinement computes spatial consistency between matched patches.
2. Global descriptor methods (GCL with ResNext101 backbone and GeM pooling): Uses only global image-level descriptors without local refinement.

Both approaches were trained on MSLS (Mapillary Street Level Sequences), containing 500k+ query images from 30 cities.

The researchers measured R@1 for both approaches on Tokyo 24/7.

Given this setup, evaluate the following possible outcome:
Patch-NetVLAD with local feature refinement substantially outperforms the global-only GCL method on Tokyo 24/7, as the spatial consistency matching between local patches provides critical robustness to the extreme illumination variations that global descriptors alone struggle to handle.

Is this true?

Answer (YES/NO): YES